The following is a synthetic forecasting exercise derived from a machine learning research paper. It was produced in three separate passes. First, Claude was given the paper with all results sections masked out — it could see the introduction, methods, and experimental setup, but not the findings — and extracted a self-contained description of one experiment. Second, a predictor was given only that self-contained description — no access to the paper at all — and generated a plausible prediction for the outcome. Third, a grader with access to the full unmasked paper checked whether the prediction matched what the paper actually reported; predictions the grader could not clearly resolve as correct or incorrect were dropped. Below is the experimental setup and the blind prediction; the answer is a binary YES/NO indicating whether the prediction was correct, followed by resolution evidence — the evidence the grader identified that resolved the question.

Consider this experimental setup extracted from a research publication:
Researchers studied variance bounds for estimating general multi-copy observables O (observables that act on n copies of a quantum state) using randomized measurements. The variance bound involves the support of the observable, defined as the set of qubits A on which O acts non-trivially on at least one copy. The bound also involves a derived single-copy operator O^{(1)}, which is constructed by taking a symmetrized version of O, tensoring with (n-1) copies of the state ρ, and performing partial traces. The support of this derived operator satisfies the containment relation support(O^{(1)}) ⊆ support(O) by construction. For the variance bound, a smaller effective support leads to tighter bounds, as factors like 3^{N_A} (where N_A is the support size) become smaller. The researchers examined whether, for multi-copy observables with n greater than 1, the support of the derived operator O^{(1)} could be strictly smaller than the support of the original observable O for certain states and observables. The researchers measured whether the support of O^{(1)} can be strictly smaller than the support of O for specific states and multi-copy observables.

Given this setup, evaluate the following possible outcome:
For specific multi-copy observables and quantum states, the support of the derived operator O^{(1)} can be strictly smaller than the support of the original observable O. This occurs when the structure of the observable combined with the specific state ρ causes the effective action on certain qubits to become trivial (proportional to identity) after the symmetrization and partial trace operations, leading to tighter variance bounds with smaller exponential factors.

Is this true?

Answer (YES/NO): YES